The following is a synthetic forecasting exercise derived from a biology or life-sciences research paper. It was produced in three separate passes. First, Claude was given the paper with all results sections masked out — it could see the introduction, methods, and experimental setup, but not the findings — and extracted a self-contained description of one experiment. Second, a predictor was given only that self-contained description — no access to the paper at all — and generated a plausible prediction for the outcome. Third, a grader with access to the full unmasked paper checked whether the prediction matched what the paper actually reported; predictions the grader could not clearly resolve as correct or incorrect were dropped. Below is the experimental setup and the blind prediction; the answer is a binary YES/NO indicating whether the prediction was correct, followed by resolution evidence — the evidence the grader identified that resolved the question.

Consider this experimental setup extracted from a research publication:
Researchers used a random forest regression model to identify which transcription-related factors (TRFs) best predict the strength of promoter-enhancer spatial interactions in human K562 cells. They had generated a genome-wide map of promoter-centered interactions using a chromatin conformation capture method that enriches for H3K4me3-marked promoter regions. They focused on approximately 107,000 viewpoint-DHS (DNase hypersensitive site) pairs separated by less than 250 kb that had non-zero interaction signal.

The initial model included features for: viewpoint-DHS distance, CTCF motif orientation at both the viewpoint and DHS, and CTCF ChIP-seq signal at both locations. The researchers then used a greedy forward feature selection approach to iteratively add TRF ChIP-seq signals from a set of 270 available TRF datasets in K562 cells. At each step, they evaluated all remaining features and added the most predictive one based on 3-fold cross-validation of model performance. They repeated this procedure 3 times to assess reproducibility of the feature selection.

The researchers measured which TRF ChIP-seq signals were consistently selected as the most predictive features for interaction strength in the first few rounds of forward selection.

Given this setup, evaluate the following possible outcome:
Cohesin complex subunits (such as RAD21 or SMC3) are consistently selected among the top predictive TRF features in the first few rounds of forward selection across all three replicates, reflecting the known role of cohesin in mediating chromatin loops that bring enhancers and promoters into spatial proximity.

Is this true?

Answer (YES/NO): YES